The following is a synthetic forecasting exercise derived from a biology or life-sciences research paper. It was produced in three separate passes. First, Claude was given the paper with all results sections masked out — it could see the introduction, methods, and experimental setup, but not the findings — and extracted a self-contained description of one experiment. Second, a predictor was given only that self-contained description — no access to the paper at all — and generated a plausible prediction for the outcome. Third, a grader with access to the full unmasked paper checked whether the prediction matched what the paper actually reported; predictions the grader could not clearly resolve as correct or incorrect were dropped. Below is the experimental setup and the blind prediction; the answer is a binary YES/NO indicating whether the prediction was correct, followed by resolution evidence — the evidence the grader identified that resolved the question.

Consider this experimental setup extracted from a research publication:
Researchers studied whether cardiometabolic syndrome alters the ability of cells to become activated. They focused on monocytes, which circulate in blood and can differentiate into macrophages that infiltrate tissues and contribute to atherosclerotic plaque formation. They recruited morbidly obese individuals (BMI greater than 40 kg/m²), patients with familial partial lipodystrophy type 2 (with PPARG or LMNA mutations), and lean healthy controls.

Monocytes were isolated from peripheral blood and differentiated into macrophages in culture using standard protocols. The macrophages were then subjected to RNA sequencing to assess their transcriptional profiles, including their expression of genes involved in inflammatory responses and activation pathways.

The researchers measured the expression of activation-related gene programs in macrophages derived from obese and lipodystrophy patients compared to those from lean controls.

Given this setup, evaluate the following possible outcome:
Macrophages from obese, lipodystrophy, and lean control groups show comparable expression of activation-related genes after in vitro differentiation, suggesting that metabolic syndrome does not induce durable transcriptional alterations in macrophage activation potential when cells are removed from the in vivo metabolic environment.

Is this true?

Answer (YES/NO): NO